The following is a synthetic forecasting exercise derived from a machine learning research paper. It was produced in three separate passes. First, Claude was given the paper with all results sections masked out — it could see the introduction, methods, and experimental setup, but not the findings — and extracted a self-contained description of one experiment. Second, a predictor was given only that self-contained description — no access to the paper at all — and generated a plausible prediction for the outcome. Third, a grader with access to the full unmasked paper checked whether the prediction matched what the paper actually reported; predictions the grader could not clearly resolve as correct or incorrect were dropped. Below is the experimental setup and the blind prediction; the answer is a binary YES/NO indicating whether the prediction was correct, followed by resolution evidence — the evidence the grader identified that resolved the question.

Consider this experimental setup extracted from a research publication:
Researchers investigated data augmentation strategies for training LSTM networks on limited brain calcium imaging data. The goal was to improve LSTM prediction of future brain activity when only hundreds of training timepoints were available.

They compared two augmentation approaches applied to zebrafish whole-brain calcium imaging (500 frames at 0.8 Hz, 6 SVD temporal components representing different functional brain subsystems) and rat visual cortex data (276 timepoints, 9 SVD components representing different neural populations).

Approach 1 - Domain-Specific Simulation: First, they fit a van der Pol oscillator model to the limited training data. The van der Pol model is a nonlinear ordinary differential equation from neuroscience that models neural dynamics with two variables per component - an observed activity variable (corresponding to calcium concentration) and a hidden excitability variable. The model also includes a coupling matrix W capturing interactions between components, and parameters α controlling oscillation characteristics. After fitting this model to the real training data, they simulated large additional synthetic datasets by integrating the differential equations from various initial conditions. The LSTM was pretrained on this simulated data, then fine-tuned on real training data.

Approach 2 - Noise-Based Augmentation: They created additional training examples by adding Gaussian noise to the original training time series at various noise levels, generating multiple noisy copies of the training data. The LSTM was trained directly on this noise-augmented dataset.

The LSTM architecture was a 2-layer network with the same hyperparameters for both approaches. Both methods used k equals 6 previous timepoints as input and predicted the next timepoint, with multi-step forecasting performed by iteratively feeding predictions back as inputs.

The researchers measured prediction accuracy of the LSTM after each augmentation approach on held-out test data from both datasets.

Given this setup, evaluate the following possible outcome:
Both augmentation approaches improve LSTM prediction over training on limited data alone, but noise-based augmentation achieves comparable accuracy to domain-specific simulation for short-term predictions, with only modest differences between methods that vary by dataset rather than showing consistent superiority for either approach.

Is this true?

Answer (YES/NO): NO